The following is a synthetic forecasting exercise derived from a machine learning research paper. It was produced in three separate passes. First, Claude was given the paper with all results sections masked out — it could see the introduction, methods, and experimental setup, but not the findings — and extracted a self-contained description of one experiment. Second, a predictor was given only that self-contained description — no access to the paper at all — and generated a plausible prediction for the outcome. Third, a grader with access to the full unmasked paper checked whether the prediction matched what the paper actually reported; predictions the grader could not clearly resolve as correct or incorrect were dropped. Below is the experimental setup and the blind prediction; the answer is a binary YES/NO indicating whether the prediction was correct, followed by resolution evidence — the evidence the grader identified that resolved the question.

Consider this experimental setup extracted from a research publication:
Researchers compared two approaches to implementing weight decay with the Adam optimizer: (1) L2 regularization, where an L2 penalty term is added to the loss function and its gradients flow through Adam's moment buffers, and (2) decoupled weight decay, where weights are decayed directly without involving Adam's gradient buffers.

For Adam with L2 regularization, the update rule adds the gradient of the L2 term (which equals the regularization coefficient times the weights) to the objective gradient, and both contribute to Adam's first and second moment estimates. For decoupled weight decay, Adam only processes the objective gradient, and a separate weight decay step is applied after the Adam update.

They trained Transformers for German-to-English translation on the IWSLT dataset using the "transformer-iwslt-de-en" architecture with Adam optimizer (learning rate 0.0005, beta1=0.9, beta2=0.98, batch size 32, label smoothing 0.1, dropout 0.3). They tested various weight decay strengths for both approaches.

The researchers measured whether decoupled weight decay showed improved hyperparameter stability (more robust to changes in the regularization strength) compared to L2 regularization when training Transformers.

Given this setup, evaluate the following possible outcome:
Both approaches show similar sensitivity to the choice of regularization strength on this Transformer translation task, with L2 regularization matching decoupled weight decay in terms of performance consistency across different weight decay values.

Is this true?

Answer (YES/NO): NO